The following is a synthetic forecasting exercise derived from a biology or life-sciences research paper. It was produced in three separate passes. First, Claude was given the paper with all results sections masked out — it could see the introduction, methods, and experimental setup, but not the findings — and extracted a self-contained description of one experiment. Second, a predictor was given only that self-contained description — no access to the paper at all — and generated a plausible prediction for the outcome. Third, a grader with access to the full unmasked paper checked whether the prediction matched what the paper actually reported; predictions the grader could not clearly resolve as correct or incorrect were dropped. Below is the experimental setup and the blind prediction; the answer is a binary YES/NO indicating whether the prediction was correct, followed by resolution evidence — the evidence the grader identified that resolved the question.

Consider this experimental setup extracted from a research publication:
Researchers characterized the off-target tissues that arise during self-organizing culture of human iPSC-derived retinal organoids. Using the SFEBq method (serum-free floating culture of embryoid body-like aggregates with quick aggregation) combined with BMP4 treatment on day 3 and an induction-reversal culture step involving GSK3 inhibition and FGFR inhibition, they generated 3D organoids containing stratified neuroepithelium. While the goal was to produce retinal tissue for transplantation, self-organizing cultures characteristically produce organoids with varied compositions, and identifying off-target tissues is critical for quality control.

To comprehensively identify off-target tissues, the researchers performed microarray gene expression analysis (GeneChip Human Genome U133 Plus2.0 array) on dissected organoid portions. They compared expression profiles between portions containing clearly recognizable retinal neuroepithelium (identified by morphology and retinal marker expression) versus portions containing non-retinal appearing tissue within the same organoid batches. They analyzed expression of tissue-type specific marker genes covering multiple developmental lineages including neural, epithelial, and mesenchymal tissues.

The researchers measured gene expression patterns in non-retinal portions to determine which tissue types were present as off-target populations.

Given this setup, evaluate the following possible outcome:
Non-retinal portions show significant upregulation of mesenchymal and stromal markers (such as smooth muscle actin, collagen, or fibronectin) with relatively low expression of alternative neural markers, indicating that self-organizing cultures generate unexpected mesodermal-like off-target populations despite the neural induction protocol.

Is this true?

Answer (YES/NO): NO